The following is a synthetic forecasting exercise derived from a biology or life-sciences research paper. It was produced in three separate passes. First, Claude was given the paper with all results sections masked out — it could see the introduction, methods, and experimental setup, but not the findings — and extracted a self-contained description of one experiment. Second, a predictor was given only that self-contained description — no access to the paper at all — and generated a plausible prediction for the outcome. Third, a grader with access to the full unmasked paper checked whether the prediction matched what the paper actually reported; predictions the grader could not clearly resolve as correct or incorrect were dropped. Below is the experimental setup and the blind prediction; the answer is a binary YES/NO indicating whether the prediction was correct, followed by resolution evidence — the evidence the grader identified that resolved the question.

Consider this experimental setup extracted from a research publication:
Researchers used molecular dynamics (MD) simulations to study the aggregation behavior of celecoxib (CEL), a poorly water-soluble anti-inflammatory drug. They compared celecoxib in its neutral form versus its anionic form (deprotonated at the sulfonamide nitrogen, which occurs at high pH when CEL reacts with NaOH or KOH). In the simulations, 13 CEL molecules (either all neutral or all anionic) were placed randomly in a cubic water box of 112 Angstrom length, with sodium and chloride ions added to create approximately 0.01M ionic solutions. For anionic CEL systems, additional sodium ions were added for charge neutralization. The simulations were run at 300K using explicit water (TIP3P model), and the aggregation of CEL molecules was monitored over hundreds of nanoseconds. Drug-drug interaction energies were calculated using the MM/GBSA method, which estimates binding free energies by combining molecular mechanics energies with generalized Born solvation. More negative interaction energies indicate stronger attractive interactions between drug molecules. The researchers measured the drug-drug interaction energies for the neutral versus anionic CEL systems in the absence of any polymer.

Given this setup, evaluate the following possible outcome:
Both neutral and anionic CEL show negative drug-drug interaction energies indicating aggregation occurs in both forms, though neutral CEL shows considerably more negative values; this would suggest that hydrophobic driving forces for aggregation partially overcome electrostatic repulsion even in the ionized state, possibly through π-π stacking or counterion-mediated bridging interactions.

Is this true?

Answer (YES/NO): NO